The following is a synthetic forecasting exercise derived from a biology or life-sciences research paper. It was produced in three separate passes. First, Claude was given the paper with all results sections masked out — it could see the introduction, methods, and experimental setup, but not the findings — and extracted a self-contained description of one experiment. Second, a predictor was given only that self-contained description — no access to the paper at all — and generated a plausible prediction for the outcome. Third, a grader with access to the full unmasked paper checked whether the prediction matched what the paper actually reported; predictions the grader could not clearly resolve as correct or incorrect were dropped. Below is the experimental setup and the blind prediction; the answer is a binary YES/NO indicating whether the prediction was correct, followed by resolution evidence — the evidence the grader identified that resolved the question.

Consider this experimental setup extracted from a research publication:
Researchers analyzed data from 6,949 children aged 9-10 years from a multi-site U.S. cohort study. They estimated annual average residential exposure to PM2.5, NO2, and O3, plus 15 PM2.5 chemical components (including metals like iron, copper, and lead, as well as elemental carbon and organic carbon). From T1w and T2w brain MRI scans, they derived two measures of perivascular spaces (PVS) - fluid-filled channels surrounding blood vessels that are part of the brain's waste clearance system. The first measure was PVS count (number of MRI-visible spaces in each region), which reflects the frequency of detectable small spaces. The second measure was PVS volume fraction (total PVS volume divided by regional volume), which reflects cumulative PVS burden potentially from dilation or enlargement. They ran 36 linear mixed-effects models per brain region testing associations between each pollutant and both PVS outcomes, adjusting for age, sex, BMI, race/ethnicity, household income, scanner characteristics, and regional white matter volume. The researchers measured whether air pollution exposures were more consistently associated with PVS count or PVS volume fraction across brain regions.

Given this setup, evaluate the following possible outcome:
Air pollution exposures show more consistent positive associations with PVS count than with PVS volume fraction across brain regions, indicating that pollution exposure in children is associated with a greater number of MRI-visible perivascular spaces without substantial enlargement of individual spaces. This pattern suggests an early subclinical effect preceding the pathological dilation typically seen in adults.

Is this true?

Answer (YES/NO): YES